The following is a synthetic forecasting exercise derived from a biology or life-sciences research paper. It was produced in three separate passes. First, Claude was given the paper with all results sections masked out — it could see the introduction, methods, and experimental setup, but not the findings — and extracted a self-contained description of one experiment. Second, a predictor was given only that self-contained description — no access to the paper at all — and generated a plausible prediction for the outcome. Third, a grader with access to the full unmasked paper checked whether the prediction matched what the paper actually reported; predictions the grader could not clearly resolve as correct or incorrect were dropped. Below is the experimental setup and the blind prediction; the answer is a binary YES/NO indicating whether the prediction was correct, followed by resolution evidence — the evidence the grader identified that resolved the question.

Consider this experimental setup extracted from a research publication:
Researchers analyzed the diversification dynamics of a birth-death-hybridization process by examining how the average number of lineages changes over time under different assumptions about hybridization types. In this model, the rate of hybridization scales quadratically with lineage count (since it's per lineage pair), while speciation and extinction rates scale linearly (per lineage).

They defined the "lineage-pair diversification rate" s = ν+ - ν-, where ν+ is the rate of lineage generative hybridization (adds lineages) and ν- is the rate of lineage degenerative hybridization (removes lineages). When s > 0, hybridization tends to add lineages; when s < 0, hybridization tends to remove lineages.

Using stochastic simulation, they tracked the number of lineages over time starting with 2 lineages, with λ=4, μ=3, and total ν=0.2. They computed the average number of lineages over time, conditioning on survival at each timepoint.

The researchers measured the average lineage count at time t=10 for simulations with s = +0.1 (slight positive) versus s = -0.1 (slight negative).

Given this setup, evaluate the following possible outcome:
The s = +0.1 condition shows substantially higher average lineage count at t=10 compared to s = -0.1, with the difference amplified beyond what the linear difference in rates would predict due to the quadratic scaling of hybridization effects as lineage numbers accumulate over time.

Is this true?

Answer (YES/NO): YES